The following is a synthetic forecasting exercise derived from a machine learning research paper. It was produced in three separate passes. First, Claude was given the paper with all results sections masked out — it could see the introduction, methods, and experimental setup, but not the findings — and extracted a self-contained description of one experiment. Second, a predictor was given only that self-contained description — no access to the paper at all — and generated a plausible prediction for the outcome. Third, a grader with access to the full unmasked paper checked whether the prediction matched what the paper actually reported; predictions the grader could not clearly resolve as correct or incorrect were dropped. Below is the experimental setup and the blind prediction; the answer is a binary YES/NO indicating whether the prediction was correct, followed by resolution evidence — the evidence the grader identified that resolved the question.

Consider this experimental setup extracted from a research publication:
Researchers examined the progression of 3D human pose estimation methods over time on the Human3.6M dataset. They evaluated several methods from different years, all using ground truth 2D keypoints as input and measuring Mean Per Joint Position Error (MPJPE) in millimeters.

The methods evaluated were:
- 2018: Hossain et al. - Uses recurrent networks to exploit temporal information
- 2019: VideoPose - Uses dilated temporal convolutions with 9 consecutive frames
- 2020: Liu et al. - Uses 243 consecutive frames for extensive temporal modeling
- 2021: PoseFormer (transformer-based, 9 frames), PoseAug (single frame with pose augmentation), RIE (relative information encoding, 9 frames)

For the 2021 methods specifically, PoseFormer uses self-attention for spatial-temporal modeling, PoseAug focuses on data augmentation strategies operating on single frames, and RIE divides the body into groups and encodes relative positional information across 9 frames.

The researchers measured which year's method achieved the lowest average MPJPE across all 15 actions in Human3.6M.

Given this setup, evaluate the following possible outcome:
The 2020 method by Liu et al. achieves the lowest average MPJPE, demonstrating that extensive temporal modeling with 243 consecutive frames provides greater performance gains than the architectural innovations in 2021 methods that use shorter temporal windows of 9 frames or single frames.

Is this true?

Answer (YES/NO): YES